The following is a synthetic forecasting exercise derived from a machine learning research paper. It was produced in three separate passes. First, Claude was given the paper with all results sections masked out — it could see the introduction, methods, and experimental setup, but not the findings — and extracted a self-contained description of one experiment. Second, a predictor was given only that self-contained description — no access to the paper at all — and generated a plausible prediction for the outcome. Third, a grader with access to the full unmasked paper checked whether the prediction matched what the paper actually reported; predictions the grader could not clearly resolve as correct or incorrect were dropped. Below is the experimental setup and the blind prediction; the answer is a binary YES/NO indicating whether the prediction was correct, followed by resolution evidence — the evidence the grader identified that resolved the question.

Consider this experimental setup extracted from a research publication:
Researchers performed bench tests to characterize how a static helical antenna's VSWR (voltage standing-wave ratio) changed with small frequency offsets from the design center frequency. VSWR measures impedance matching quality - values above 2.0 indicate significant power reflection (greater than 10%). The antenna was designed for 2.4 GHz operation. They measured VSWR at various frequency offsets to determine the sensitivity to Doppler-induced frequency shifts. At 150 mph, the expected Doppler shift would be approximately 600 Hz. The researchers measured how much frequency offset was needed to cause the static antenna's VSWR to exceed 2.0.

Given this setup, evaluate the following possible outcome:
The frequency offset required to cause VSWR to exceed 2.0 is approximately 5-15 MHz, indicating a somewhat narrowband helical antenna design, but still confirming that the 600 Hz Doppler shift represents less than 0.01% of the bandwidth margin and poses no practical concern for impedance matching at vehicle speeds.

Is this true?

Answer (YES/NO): NO